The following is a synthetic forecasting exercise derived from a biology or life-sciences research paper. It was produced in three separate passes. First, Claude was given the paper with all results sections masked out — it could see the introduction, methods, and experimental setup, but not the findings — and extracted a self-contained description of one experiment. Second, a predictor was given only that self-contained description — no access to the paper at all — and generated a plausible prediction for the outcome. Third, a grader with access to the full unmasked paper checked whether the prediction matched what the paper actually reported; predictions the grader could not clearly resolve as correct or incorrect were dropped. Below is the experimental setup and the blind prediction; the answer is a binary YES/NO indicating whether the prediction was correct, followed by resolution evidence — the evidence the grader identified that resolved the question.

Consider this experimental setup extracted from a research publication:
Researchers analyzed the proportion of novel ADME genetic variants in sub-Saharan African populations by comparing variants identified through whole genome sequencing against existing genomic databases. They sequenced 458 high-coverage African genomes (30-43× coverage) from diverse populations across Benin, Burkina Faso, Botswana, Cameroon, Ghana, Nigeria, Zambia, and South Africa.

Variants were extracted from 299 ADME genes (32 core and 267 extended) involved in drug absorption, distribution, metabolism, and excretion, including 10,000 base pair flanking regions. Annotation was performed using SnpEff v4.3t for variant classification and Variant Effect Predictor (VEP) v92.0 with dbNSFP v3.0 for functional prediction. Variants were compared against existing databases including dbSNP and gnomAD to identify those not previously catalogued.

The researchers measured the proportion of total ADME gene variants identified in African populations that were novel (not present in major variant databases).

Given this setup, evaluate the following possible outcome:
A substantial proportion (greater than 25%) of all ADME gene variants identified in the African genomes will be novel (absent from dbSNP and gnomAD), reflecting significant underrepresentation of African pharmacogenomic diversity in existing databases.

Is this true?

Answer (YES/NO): NO